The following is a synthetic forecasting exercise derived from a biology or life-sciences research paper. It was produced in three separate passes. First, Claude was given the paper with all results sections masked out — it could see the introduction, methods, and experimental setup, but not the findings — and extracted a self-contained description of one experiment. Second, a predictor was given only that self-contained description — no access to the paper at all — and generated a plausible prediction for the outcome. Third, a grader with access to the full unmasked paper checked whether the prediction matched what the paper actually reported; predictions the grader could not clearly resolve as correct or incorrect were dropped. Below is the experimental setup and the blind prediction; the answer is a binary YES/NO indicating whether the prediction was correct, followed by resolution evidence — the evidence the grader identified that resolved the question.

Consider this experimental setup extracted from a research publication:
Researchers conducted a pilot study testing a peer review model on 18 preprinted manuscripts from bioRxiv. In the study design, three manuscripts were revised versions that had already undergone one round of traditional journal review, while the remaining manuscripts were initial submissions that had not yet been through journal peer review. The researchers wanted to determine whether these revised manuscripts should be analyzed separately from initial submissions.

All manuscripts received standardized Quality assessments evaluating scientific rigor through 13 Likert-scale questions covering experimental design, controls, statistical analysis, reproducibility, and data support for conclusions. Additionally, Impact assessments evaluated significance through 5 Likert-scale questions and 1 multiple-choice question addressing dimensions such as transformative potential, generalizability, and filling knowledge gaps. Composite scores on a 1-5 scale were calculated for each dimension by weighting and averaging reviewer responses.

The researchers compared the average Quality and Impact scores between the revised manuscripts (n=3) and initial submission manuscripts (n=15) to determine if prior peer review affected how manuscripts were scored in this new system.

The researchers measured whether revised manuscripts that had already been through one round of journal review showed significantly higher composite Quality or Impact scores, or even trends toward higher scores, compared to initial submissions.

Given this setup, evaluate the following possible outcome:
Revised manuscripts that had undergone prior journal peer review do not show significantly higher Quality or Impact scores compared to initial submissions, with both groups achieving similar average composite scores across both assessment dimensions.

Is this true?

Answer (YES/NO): YES